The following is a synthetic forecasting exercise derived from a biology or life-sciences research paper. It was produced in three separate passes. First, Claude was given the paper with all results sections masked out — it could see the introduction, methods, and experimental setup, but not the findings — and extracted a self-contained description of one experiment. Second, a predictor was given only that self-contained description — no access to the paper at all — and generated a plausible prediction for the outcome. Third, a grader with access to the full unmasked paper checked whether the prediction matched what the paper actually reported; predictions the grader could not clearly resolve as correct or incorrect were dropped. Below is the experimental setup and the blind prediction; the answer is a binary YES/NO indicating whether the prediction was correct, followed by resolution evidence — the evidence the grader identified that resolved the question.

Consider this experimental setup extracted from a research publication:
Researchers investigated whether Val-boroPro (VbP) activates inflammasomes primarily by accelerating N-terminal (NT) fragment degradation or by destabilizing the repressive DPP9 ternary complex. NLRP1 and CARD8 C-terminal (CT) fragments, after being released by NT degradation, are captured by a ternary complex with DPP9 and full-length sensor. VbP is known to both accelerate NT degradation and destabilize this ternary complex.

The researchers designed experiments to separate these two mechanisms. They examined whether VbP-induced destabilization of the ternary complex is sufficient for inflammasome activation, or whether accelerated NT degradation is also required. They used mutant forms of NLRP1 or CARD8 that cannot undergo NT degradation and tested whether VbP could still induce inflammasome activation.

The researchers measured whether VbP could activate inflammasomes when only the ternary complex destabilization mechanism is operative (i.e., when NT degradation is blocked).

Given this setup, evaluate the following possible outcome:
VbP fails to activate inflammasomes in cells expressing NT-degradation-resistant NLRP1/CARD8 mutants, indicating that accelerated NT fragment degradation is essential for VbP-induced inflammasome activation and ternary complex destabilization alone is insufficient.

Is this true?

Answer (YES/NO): YES